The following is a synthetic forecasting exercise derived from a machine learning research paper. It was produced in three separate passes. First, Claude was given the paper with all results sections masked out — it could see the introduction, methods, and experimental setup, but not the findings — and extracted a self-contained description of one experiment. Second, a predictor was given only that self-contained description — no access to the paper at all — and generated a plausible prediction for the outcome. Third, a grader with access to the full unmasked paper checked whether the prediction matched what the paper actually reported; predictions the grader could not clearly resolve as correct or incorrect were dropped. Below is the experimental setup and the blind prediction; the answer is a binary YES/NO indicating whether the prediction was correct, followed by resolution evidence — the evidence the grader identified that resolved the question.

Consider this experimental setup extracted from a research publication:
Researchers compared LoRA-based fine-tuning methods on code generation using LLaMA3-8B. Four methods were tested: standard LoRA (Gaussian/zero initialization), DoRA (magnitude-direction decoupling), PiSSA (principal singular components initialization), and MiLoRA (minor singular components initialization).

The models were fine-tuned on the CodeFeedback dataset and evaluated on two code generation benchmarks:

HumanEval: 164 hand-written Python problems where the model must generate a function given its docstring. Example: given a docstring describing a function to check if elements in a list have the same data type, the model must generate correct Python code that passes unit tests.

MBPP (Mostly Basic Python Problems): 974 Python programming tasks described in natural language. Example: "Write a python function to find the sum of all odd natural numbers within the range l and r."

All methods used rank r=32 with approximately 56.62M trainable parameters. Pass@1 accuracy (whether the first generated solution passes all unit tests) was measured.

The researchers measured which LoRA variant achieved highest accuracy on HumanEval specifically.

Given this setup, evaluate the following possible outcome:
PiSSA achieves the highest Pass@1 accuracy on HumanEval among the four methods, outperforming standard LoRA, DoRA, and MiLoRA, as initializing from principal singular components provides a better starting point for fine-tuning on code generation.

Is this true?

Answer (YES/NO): NO